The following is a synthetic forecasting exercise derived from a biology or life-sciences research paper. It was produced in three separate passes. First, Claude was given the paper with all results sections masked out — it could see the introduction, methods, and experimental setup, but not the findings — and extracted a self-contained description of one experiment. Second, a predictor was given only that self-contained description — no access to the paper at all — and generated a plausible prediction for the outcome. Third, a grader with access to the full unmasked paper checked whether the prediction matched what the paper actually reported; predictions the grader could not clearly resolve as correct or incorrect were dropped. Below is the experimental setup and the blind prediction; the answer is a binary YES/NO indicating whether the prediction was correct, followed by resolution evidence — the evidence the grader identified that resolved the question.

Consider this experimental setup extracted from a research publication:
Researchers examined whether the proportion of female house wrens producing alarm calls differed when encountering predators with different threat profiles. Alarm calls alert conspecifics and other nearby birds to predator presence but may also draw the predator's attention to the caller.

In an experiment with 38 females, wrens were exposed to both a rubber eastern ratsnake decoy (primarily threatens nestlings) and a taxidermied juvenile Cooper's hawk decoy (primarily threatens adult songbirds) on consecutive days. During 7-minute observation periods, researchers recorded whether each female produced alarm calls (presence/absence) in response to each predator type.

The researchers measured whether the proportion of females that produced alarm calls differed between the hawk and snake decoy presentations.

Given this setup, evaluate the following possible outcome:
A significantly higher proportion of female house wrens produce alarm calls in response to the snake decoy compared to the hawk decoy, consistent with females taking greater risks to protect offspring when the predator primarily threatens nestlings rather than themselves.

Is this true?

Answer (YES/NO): NO